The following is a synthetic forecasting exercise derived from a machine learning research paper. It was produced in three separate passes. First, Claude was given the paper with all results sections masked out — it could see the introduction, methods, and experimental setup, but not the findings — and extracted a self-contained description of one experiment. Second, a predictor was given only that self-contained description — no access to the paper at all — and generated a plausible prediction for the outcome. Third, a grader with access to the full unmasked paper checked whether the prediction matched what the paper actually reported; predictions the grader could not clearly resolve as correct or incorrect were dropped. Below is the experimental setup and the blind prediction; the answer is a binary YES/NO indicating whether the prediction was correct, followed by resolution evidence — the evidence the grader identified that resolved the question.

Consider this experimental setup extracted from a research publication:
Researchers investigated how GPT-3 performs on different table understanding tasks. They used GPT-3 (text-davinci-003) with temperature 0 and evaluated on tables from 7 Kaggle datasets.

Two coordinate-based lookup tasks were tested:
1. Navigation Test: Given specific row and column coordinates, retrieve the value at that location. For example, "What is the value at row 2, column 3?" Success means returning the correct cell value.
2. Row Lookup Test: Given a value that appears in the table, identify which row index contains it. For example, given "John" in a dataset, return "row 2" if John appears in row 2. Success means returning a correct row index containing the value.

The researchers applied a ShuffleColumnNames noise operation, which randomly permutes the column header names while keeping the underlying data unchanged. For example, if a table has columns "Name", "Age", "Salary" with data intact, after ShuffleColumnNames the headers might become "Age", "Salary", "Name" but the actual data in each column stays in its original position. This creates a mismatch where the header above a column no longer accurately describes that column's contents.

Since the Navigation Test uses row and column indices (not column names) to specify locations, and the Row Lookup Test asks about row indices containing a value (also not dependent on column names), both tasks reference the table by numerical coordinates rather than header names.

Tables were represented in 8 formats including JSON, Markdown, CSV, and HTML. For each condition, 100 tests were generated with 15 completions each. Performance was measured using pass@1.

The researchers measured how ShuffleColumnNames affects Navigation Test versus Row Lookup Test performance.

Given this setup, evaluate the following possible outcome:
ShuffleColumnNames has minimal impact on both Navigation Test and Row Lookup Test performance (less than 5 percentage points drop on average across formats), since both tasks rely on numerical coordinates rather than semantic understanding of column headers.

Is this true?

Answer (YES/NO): NO